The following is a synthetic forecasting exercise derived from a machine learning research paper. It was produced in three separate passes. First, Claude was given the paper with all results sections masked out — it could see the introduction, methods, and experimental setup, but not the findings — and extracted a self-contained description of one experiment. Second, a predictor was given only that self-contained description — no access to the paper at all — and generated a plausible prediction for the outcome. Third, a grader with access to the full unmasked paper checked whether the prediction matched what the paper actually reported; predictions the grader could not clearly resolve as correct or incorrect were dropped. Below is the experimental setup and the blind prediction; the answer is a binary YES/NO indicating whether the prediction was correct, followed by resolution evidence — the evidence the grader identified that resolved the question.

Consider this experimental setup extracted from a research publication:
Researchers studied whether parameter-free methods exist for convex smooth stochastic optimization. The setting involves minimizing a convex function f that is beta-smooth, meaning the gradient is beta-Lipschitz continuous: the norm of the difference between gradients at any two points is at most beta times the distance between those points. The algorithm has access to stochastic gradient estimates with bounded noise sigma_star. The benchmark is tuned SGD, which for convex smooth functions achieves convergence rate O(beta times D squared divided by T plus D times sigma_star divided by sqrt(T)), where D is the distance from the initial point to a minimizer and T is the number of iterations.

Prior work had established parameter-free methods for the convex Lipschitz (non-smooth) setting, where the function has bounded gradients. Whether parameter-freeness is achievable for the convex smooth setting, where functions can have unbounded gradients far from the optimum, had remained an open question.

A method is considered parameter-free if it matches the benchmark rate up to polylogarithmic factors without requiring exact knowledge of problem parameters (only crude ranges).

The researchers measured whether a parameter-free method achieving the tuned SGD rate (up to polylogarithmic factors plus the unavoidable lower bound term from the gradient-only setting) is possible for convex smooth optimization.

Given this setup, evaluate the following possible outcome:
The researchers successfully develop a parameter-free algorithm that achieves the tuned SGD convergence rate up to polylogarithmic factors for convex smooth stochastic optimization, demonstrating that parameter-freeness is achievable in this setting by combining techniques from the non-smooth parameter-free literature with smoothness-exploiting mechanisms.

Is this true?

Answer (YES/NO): YES